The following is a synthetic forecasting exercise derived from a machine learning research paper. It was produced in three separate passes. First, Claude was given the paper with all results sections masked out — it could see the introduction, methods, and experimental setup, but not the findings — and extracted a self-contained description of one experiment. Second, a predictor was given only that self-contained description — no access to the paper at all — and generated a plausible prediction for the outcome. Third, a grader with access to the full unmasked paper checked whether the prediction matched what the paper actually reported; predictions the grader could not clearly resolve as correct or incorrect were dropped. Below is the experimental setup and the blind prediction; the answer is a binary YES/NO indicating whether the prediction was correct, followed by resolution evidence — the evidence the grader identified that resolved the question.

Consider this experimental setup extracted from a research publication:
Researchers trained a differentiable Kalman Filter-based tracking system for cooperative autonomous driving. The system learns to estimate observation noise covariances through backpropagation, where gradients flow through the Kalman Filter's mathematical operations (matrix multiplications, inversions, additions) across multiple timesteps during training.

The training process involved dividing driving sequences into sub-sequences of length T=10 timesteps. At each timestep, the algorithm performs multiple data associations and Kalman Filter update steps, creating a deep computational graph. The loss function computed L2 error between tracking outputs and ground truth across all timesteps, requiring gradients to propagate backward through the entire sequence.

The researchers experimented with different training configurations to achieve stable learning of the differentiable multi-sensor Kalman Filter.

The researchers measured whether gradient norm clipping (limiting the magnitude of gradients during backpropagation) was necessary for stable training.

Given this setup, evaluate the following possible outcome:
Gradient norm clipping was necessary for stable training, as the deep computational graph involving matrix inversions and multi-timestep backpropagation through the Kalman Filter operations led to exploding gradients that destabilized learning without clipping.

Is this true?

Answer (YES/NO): YES